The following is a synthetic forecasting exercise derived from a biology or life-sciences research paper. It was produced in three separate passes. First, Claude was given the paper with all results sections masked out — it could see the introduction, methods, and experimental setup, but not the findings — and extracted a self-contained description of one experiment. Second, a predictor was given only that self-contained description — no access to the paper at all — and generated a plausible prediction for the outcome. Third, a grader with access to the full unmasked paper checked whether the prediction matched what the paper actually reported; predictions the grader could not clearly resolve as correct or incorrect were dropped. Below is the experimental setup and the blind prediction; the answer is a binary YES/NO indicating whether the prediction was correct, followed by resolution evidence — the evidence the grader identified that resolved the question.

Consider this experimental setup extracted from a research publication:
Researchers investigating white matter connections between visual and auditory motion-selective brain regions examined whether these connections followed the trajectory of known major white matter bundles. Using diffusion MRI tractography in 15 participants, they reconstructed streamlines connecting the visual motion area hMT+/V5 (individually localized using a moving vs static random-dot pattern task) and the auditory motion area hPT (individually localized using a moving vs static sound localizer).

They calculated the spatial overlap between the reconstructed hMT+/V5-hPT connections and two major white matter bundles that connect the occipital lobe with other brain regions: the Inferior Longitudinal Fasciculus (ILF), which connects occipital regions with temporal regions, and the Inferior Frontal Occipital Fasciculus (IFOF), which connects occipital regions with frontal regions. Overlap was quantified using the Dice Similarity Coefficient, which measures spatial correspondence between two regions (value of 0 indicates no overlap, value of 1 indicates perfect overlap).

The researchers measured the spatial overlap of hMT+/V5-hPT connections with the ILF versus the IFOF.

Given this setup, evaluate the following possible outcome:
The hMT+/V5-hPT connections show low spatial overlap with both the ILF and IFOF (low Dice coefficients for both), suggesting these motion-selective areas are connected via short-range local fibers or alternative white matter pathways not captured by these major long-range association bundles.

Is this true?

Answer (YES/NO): YES